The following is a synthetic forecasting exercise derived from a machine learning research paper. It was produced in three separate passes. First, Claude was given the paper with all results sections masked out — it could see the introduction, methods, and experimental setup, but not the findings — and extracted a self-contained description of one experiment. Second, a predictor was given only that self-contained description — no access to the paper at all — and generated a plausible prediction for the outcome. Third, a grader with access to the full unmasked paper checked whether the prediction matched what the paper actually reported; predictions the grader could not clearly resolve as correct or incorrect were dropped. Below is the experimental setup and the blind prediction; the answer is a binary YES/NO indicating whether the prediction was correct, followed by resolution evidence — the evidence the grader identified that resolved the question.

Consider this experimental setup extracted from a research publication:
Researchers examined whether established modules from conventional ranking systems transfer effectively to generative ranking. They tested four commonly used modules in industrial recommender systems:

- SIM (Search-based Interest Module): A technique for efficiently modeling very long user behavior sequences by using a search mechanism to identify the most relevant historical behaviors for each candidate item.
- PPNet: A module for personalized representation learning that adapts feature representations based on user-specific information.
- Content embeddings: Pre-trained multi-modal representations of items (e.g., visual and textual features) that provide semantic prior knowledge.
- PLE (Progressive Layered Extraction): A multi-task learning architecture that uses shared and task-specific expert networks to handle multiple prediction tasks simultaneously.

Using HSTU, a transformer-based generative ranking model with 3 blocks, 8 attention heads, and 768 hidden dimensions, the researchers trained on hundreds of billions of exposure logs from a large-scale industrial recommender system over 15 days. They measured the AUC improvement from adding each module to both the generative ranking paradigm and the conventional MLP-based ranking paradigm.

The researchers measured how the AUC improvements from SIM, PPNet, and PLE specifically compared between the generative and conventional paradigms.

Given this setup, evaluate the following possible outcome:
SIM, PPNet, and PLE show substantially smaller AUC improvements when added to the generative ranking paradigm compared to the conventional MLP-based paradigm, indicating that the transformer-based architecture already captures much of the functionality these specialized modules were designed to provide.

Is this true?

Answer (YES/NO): NO